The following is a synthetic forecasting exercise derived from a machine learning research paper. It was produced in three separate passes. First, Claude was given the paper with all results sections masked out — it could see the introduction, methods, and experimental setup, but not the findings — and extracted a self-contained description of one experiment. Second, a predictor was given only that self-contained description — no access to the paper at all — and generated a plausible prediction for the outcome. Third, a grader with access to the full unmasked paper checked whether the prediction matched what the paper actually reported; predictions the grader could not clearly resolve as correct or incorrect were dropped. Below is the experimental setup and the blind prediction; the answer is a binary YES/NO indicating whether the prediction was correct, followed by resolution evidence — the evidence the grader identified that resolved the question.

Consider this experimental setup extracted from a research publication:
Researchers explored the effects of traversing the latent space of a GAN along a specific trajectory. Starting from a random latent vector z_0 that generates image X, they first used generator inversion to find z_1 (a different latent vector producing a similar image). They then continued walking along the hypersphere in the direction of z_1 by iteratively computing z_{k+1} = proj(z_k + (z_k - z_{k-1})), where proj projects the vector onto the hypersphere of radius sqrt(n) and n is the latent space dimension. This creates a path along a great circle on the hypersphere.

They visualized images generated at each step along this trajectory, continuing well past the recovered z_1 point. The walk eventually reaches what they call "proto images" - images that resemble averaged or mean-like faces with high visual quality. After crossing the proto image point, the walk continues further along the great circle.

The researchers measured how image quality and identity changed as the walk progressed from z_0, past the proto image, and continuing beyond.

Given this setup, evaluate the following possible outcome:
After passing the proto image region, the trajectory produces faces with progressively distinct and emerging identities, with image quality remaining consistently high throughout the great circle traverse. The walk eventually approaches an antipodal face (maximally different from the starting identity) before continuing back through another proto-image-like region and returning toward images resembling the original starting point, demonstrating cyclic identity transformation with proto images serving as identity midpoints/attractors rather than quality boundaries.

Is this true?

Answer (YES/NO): NO